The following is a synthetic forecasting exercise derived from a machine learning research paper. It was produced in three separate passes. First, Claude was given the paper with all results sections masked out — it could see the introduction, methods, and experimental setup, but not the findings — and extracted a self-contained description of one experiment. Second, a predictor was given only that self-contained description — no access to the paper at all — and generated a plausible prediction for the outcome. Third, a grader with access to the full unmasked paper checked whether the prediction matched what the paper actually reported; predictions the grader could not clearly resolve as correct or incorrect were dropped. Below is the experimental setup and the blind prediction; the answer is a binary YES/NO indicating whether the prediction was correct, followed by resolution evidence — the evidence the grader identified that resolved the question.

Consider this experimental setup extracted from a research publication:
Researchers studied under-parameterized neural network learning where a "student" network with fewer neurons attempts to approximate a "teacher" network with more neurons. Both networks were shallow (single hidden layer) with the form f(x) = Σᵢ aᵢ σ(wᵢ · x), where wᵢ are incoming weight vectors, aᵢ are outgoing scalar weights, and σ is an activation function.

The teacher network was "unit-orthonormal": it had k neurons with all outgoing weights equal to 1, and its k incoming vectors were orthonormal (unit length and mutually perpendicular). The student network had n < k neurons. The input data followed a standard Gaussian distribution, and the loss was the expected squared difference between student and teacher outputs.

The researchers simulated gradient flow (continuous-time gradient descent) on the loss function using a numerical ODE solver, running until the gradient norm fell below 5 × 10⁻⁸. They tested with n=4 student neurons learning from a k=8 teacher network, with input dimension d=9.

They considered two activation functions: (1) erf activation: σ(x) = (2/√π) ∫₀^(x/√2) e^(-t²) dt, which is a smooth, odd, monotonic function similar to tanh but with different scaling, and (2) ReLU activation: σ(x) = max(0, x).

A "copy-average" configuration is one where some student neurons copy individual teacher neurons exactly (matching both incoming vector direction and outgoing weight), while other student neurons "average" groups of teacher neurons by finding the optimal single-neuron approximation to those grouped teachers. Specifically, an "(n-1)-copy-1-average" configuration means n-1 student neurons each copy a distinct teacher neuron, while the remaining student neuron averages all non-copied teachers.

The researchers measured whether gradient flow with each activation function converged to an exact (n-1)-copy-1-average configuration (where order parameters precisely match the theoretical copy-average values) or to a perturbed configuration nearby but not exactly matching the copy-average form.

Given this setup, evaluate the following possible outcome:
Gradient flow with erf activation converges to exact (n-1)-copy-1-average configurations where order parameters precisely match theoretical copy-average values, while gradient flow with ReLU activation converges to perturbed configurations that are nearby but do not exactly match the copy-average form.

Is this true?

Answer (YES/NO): YES